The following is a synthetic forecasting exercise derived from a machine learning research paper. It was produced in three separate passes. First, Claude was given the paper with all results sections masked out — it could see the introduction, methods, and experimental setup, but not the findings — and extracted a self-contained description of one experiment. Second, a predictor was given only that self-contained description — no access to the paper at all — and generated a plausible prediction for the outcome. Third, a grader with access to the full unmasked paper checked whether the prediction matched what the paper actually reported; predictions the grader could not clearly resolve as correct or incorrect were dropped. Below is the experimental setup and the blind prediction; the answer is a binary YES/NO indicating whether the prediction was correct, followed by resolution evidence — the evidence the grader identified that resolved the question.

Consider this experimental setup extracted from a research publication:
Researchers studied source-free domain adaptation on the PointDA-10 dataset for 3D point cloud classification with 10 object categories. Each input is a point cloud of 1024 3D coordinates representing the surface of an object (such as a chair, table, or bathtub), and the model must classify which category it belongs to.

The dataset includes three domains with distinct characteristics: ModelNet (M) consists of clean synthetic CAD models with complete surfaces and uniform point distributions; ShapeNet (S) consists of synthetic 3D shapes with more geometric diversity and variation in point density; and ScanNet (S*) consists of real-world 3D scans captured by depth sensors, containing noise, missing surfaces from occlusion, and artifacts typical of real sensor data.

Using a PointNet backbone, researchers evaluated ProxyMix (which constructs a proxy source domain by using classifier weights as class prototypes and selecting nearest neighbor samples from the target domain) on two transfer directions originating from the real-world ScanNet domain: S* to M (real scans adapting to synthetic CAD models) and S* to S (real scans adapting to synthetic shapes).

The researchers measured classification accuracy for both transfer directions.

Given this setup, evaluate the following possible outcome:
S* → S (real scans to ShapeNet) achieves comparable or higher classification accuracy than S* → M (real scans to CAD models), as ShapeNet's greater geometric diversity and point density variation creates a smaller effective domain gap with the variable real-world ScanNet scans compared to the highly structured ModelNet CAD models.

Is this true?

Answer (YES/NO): NO